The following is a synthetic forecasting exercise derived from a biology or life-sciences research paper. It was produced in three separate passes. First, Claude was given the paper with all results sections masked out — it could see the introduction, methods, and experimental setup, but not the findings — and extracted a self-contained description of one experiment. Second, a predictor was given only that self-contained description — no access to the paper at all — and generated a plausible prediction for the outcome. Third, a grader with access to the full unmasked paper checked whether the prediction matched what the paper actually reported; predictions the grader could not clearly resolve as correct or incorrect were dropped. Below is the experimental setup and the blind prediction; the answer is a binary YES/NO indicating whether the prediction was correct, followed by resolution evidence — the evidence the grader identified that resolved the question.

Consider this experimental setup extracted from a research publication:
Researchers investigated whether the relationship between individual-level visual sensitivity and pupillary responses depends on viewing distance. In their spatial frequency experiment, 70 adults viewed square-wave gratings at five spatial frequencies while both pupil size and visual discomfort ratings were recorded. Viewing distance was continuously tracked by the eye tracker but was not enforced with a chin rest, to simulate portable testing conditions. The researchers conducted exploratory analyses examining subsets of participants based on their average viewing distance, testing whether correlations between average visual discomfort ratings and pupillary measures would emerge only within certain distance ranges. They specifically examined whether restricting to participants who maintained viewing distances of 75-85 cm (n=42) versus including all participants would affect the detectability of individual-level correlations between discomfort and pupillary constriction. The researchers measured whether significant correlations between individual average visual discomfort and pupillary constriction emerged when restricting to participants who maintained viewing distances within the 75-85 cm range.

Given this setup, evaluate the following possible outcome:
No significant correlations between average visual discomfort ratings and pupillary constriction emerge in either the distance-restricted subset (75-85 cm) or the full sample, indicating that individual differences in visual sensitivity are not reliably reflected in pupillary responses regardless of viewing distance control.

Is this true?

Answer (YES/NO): NO